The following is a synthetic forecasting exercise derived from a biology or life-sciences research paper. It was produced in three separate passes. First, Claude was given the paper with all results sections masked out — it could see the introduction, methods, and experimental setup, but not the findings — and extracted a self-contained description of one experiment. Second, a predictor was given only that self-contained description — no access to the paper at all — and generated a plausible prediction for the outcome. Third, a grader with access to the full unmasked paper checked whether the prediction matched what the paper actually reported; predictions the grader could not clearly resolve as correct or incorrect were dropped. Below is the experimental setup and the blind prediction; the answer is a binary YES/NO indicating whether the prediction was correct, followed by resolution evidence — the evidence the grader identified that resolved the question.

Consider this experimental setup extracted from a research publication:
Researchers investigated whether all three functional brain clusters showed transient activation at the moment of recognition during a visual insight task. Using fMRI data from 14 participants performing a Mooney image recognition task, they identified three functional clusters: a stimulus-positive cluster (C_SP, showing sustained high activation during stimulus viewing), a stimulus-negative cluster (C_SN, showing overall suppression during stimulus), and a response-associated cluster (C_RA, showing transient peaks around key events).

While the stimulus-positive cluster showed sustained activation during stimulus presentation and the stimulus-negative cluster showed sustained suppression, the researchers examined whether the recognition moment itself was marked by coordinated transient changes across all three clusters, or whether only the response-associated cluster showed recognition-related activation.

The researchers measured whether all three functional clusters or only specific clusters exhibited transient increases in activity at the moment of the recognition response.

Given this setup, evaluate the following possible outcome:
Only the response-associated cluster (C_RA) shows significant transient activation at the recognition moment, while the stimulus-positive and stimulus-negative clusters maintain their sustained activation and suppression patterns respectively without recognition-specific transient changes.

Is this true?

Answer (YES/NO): NO